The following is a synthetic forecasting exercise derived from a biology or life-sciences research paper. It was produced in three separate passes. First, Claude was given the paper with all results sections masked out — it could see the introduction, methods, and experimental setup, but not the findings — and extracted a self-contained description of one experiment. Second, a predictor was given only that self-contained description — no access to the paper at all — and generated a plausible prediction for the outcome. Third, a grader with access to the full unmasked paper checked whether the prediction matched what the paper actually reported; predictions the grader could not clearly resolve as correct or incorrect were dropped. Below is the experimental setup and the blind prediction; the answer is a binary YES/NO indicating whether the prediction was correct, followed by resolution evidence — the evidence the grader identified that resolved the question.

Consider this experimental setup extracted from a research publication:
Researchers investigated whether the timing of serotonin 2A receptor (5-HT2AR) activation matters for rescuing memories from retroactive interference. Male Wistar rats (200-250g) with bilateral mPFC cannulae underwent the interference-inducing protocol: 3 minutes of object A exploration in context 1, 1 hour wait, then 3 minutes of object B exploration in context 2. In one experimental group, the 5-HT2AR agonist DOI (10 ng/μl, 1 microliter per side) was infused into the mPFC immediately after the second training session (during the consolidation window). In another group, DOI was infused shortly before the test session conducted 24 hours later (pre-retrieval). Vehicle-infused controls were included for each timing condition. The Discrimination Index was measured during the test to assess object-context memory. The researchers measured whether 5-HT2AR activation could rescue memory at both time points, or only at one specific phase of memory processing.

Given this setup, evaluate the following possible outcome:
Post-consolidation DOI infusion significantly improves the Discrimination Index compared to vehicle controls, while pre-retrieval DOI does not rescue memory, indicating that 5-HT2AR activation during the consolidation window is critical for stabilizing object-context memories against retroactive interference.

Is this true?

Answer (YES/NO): NO